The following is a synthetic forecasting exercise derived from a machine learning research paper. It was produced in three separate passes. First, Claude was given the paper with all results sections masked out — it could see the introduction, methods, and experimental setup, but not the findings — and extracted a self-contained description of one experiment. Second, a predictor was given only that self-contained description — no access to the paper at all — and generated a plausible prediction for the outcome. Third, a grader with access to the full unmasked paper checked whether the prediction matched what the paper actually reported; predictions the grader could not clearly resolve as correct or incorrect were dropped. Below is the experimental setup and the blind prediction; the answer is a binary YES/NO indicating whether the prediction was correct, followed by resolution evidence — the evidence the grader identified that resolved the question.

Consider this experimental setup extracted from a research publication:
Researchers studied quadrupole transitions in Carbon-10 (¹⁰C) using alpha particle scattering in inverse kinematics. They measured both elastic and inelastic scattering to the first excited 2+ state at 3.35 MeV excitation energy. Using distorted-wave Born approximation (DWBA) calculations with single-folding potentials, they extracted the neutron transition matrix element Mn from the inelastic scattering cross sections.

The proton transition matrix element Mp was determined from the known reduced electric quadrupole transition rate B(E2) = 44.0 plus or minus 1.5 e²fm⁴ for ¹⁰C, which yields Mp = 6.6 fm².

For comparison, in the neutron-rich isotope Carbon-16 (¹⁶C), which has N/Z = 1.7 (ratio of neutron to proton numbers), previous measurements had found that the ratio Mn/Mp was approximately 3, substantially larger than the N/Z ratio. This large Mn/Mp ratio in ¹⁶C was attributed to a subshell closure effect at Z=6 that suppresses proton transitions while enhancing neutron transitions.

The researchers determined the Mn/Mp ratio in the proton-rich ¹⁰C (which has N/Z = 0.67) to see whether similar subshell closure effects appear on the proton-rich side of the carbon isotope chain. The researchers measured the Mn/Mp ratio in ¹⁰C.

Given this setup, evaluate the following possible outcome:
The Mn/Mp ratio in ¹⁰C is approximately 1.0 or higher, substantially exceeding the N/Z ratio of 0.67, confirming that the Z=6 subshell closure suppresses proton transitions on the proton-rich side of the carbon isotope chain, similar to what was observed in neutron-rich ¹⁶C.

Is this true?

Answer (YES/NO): NO